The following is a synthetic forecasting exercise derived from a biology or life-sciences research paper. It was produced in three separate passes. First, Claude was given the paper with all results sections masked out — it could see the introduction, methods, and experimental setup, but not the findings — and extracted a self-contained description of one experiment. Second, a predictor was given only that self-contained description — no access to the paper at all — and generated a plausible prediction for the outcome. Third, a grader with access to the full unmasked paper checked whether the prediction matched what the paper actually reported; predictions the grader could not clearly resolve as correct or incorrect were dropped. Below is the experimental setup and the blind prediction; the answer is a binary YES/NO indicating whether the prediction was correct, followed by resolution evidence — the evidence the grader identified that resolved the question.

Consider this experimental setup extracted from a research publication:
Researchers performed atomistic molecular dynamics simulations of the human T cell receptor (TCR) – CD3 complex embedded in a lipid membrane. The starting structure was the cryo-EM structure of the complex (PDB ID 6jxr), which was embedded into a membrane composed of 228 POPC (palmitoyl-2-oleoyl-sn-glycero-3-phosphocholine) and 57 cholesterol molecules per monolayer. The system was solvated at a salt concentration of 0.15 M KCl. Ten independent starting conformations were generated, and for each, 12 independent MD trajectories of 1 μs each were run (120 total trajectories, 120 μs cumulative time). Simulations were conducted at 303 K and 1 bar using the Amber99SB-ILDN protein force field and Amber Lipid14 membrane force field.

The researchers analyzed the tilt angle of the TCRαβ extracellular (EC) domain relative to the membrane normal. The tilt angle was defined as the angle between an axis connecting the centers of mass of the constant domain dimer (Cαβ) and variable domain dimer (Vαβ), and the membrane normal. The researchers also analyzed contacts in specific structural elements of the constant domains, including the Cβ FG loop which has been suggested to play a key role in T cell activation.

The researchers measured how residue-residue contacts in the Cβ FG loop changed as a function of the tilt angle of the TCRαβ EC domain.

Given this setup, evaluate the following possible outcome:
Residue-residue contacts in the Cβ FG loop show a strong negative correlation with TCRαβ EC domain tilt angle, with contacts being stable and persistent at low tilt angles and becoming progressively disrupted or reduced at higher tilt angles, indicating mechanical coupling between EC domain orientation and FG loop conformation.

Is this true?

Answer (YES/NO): YES